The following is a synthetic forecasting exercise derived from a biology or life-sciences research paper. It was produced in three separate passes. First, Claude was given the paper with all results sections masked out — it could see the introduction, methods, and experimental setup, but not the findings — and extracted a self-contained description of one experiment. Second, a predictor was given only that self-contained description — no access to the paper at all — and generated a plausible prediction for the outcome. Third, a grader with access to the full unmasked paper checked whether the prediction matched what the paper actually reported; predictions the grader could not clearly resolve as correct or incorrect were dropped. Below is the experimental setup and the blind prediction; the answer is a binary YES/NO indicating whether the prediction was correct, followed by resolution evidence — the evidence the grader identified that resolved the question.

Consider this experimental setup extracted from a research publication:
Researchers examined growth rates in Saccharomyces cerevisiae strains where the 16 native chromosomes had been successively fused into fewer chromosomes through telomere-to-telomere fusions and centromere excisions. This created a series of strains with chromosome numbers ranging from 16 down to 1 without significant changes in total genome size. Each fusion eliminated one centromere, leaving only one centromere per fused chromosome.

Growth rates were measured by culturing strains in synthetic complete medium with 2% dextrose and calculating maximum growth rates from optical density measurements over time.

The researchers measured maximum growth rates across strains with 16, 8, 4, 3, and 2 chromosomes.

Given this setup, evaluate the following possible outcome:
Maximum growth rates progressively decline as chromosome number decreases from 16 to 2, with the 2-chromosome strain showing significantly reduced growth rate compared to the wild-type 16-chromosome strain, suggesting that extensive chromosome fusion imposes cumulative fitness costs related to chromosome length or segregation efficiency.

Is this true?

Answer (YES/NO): NO